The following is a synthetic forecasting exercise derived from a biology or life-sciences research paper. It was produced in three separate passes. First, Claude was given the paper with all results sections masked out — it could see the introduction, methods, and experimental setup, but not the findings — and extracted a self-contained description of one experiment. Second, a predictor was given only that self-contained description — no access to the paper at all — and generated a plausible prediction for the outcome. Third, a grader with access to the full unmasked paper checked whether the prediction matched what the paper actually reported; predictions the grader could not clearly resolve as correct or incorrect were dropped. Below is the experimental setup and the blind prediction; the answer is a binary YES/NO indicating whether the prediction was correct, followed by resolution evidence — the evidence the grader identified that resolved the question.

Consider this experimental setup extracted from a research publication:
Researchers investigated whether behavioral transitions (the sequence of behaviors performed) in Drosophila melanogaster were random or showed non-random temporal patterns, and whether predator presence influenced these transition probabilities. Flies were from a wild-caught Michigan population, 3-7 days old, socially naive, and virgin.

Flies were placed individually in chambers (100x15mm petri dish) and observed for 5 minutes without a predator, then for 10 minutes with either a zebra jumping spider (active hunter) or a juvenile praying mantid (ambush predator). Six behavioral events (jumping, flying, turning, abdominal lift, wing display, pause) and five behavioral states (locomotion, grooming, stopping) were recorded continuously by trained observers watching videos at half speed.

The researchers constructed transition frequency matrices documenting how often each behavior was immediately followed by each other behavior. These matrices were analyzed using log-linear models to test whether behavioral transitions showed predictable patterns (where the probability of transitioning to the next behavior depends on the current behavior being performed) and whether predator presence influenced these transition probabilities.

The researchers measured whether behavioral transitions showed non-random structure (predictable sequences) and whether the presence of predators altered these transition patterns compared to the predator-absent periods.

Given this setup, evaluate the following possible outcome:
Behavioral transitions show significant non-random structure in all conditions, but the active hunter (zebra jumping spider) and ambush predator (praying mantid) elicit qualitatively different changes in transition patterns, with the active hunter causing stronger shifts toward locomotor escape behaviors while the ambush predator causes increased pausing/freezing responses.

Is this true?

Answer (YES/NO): NO